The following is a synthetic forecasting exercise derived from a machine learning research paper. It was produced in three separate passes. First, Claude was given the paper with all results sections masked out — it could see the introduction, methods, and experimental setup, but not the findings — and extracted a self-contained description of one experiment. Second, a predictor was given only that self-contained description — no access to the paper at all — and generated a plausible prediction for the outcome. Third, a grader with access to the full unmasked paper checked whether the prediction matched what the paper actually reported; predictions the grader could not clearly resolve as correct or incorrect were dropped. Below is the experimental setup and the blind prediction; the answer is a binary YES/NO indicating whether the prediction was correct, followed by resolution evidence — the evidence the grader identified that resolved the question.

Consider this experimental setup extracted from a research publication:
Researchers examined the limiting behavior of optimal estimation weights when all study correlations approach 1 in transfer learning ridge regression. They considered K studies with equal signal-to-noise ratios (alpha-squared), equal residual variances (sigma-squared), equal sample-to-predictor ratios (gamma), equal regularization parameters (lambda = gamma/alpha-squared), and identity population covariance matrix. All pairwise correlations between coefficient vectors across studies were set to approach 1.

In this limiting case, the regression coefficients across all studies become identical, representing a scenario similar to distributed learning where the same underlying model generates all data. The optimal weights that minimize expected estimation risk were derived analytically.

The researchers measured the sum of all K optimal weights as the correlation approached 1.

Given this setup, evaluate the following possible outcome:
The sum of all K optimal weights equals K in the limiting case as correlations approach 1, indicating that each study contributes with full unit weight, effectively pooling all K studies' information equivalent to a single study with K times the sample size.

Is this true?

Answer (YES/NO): NO